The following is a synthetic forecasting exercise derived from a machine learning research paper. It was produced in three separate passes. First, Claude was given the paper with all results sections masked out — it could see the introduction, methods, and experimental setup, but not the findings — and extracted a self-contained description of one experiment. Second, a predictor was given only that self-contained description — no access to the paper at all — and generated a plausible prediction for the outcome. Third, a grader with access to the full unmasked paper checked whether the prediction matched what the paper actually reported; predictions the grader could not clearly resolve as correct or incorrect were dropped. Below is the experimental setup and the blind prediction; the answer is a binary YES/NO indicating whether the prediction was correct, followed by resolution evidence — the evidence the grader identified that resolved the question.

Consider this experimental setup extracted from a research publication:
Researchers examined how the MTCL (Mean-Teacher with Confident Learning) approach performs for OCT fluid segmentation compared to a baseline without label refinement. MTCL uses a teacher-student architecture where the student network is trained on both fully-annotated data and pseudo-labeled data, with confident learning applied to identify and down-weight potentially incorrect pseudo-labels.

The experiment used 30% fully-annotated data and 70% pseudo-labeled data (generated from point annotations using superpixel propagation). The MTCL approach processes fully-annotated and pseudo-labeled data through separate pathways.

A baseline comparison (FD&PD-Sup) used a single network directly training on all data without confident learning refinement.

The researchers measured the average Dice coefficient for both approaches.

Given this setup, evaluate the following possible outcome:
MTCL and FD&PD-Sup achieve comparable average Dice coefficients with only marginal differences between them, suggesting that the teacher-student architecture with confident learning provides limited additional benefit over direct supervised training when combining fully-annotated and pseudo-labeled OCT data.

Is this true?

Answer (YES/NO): YES